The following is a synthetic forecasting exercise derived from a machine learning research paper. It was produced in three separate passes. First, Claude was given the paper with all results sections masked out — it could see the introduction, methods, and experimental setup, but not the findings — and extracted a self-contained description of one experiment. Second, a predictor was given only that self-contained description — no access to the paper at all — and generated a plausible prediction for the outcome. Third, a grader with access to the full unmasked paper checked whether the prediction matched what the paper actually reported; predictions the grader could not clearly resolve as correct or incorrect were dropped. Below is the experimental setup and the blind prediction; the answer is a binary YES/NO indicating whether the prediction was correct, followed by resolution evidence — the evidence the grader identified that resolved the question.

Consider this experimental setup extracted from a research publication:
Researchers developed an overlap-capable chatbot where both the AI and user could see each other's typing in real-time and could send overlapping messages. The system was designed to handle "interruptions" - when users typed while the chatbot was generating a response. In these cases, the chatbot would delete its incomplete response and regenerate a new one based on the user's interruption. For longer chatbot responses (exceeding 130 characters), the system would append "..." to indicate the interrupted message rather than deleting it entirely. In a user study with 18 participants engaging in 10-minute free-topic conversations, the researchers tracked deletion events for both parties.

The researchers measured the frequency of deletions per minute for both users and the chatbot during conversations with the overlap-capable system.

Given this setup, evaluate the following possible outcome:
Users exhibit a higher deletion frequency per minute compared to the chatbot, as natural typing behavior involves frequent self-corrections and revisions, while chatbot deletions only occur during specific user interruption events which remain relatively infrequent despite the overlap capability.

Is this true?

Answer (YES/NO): YES